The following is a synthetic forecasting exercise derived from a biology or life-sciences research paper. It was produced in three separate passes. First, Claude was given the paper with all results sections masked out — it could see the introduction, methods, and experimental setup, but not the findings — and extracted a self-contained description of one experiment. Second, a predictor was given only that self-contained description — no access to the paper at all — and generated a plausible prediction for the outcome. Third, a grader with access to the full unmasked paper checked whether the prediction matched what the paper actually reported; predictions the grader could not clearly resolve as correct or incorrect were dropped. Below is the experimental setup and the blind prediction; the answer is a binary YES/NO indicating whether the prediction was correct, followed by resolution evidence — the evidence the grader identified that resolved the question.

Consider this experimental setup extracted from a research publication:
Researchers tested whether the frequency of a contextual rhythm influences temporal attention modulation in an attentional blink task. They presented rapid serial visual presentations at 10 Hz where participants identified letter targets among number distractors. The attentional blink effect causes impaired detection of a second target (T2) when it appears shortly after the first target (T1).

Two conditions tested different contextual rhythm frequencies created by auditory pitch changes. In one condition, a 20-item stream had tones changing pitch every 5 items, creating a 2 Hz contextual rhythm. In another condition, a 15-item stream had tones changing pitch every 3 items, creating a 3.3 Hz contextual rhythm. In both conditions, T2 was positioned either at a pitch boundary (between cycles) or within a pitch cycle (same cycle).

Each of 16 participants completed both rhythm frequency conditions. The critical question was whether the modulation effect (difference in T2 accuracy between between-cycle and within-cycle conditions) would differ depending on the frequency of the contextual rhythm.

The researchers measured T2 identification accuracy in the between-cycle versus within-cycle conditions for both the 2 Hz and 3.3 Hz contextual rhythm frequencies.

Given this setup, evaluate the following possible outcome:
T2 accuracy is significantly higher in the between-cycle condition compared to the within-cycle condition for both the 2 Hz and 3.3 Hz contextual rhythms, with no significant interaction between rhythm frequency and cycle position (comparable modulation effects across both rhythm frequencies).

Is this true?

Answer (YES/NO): YES